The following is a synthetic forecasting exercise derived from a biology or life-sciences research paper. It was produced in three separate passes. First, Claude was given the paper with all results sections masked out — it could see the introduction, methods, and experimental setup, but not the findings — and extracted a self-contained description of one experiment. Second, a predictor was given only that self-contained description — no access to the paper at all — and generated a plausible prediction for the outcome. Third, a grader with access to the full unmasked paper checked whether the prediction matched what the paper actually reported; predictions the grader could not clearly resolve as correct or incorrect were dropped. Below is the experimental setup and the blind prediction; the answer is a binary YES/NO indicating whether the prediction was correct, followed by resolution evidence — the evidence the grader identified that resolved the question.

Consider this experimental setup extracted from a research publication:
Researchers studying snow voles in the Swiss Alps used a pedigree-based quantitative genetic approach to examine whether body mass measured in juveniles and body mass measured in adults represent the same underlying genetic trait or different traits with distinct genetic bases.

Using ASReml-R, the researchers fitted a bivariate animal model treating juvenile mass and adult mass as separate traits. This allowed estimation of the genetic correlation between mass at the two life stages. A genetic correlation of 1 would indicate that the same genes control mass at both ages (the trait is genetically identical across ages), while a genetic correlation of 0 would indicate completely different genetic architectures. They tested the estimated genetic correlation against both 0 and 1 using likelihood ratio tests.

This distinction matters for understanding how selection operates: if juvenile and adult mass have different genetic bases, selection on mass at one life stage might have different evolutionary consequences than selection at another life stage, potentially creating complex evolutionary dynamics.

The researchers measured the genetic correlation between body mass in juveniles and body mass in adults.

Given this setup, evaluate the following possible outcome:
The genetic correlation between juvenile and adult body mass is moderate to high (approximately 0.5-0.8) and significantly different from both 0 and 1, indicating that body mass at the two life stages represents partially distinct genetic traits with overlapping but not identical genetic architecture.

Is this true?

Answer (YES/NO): NO